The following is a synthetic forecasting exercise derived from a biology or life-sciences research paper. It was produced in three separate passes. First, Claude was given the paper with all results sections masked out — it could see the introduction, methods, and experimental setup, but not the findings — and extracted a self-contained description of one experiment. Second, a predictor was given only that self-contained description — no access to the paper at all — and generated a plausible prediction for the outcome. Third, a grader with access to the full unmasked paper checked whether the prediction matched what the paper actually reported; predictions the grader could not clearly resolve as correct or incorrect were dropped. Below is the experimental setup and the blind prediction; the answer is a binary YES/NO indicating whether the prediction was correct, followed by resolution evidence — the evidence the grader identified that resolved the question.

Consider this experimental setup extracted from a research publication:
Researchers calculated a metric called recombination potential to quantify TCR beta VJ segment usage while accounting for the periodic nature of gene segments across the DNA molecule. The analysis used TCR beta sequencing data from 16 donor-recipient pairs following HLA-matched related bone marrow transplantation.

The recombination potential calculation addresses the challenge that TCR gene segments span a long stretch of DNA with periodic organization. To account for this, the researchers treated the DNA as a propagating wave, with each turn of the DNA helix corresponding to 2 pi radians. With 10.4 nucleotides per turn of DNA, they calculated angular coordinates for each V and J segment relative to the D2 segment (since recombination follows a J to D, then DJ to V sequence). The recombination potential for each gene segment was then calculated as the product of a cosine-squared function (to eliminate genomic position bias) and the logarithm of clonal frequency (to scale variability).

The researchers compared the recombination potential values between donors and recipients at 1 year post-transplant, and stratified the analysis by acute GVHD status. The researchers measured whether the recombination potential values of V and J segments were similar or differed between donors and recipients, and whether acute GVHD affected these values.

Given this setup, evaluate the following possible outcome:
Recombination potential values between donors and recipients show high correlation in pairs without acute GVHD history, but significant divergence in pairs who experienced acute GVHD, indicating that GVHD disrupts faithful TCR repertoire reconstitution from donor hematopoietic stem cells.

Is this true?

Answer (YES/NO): NO